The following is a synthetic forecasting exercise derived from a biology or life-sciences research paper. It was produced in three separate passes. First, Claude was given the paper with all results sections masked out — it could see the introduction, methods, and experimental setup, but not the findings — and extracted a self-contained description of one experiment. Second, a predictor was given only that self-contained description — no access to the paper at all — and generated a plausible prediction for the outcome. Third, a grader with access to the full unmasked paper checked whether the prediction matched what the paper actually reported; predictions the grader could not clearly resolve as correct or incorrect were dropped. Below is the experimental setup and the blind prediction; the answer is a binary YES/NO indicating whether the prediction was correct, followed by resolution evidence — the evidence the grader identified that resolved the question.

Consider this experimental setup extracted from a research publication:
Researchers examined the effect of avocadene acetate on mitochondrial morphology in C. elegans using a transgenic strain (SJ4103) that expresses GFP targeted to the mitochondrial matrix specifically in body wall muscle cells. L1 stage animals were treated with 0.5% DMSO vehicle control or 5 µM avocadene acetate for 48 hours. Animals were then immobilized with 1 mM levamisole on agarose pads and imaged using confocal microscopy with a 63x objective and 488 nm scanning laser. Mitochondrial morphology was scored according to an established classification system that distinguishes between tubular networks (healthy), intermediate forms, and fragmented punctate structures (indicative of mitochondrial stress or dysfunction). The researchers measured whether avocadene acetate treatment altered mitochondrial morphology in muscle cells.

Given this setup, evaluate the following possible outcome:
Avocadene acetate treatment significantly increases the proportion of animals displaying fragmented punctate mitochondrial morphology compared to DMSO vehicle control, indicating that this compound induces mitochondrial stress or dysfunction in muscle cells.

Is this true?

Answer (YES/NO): YES